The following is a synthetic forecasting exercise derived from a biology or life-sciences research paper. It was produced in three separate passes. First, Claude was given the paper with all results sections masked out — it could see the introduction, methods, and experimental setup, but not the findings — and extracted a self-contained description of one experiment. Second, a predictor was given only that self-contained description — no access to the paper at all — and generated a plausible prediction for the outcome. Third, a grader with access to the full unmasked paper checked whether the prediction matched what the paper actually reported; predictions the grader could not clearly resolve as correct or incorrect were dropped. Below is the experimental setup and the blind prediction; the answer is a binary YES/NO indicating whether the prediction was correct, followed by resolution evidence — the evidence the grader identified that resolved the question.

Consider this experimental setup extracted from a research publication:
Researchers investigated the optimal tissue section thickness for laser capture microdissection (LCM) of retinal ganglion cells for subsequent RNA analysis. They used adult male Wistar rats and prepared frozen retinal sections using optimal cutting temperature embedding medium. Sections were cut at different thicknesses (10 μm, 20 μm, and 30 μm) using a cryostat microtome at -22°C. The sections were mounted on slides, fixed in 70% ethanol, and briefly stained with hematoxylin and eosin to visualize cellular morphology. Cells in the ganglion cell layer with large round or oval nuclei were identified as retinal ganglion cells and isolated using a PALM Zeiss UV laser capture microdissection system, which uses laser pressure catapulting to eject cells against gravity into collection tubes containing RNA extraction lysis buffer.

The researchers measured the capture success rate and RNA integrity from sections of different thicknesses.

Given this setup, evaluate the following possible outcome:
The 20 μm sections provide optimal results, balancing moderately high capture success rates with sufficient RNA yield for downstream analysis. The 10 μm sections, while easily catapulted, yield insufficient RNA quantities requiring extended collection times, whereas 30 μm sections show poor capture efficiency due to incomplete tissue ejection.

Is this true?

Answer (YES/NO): NO